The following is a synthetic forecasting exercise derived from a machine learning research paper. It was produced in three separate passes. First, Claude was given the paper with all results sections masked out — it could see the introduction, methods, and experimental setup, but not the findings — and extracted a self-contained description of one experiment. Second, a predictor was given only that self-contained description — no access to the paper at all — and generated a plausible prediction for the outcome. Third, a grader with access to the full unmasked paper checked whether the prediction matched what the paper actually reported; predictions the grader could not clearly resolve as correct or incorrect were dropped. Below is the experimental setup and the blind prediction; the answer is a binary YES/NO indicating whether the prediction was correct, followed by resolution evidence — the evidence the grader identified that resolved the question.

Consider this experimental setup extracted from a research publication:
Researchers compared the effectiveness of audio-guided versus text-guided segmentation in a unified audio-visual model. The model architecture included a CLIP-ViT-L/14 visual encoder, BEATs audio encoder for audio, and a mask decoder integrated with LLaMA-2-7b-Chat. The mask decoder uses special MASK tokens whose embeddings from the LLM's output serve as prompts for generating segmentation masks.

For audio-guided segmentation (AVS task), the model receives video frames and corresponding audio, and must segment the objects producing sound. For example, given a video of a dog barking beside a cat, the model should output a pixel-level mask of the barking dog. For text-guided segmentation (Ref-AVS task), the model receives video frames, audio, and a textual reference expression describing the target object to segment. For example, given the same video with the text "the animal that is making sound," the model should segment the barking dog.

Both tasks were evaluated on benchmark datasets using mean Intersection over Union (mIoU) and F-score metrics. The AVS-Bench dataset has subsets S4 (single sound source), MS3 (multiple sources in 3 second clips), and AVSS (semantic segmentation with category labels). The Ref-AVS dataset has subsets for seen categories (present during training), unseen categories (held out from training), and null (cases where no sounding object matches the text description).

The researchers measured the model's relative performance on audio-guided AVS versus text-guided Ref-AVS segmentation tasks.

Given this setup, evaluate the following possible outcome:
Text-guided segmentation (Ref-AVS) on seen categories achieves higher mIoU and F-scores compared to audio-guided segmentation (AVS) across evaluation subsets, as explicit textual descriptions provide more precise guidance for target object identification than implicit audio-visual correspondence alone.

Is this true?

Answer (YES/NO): NO